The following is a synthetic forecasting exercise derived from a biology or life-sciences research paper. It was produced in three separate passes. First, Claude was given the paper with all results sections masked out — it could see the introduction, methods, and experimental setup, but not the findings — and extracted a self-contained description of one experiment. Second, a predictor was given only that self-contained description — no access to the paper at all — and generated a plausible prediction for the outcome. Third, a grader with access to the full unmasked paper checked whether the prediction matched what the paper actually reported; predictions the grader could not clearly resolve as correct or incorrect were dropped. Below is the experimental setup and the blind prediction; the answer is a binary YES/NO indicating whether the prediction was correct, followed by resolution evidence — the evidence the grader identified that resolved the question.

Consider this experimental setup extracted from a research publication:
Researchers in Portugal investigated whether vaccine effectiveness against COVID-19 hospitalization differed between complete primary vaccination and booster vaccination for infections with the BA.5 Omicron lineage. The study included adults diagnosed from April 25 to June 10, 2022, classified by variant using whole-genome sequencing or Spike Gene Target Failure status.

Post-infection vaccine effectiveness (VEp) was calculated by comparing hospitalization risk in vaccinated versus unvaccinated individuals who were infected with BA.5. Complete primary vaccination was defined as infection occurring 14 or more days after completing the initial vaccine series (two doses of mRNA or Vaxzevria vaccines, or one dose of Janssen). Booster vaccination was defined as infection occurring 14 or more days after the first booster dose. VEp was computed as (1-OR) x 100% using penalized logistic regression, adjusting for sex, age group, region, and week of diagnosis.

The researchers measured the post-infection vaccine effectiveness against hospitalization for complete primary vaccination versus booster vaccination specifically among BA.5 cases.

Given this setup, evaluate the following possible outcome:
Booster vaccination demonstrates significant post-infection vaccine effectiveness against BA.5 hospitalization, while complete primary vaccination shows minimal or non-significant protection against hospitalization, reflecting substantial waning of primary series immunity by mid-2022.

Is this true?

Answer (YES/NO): YES